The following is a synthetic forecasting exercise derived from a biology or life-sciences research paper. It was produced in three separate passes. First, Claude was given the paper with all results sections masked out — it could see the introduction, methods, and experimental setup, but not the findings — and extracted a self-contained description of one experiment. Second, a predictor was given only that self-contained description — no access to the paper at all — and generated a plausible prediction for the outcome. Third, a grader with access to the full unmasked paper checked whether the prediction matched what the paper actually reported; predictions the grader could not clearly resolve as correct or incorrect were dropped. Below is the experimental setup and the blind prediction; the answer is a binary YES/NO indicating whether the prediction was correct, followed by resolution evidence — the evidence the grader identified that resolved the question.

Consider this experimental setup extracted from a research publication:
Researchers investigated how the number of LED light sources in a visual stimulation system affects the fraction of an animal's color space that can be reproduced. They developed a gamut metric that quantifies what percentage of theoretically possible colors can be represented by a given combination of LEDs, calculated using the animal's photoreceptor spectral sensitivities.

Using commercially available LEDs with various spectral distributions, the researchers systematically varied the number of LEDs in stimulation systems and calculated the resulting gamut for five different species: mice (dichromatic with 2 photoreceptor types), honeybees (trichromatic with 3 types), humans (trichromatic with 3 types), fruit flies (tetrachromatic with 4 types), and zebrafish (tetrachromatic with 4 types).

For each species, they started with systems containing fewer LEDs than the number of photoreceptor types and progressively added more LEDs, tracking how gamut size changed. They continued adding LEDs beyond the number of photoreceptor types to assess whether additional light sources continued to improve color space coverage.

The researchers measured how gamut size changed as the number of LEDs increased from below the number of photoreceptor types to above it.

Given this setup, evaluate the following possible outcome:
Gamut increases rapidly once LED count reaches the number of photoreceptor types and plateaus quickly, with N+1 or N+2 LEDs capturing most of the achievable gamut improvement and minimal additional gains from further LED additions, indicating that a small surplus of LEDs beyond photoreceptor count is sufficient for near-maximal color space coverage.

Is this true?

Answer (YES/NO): NO